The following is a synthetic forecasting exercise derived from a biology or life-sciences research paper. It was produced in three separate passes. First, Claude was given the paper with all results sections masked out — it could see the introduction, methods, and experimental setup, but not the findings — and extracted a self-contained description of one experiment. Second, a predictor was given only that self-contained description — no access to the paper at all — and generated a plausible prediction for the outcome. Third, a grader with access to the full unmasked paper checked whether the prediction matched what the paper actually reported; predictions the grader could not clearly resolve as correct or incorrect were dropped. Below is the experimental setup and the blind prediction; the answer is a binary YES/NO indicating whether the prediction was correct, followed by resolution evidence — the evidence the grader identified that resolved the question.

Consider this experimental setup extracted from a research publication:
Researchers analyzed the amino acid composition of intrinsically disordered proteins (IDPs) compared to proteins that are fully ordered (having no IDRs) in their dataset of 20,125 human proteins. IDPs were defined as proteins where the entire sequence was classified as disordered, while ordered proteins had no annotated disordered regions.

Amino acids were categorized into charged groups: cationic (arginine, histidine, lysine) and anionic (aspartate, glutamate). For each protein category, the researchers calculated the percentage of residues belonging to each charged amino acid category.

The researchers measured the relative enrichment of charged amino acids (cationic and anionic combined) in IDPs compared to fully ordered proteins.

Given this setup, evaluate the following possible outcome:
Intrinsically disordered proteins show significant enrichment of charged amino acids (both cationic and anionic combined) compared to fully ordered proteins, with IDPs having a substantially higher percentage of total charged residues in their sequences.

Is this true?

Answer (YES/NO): NO